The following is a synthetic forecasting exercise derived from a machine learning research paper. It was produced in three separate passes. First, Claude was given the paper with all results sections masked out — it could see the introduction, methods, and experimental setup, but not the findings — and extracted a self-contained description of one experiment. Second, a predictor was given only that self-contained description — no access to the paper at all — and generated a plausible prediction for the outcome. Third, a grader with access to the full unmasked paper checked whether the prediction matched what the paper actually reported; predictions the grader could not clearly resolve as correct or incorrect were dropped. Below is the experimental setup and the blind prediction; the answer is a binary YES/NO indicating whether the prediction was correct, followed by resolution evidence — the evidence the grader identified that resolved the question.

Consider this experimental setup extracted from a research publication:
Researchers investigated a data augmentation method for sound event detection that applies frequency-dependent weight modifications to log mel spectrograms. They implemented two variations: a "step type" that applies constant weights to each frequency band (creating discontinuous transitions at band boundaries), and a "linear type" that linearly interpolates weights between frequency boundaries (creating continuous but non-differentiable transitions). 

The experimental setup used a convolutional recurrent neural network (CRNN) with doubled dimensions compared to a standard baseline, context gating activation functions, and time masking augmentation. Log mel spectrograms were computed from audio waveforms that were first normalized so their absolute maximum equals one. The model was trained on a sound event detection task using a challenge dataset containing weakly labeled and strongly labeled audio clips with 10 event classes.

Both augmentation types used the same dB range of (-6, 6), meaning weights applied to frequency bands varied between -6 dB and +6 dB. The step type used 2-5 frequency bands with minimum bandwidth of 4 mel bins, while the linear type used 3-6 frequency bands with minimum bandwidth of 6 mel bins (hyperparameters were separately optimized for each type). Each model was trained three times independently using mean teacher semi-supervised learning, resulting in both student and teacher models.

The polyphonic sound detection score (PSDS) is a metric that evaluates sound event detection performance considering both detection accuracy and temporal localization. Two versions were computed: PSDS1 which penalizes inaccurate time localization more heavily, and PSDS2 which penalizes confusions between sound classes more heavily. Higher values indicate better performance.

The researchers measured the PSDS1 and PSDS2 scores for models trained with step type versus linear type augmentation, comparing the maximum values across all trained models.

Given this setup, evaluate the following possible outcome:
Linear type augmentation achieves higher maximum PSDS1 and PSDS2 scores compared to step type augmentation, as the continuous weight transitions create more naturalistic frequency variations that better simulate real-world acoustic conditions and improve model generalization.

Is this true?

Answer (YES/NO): YES